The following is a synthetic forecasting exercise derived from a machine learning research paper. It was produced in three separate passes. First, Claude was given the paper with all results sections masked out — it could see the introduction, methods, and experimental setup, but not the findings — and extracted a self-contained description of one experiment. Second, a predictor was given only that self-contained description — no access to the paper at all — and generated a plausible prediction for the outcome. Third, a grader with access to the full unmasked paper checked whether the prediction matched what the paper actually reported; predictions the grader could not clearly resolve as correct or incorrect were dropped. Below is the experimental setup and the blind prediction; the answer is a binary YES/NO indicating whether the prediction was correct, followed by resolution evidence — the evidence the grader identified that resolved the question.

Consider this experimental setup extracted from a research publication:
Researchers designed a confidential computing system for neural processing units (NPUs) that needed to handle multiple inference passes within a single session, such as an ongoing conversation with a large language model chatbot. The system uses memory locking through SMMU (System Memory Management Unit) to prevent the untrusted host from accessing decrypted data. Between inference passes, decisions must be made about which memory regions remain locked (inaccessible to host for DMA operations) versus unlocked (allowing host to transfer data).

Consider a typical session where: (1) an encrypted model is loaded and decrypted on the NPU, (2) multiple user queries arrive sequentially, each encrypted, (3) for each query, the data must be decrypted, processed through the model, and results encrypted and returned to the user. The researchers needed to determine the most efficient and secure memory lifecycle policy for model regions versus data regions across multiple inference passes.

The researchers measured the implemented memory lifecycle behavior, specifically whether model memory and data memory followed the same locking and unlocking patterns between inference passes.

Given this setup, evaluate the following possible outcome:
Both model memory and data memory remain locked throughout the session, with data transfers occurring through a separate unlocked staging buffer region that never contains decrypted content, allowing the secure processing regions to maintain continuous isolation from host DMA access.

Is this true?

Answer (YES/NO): NO